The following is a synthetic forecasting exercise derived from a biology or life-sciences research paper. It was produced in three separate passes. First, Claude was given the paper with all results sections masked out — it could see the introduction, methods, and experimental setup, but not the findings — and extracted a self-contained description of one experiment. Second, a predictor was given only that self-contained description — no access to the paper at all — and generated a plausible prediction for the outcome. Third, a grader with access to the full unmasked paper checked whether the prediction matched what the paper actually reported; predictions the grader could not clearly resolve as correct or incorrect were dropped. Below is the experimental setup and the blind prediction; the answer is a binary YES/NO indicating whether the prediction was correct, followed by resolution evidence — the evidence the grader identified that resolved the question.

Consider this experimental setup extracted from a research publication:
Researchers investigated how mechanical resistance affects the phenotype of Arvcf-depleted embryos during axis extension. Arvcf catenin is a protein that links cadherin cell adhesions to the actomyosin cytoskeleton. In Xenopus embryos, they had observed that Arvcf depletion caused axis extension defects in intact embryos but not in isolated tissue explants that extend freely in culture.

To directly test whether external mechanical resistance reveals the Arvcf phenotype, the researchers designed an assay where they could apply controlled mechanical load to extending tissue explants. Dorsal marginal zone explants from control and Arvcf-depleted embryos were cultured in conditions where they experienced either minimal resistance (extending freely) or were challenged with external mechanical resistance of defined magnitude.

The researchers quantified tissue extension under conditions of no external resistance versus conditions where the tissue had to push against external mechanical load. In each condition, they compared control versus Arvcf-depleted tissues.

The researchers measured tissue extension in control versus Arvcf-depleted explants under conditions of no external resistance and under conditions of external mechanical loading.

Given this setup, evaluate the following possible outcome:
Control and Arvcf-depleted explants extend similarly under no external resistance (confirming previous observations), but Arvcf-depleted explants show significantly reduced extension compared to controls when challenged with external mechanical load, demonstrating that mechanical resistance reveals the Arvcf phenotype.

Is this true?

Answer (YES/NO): YES